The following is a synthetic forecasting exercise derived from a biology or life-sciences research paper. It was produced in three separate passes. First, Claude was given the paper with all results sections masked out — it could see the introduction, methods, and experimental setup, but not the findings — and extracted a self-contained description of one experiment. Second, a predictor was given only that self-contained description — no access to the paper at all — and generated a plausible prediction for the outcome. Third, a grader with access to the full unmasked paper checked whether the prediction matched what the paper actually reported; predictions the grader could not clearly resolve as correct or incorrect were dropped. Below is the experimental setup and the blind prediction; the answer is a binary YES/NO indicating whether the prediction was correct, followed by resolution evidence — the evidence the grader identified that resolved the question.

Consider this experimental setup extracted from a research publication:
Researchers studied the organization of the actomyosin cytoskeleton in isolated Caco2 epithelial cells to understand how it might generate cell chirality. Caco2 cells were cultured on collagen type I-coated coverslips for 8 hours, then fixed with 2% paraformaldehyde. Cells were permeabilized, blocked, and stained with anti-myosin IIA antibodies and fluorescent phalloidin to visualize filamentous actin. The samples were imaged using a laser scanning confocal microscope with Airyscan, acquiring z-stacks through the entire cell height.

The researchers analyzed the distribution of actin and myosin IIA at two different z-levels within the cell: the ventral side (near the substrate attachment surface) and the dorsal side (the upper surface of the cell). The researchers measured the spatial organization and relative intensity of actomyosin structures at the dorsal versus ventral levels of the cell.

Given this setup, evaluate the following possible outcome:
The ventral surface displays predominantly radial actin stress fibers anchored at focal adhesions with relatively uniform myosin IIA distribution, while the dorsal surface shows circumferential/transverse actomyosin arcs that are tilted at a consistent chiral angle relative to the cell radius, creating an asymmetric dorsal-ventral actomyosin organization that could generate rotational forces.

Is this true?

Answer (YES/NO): NO